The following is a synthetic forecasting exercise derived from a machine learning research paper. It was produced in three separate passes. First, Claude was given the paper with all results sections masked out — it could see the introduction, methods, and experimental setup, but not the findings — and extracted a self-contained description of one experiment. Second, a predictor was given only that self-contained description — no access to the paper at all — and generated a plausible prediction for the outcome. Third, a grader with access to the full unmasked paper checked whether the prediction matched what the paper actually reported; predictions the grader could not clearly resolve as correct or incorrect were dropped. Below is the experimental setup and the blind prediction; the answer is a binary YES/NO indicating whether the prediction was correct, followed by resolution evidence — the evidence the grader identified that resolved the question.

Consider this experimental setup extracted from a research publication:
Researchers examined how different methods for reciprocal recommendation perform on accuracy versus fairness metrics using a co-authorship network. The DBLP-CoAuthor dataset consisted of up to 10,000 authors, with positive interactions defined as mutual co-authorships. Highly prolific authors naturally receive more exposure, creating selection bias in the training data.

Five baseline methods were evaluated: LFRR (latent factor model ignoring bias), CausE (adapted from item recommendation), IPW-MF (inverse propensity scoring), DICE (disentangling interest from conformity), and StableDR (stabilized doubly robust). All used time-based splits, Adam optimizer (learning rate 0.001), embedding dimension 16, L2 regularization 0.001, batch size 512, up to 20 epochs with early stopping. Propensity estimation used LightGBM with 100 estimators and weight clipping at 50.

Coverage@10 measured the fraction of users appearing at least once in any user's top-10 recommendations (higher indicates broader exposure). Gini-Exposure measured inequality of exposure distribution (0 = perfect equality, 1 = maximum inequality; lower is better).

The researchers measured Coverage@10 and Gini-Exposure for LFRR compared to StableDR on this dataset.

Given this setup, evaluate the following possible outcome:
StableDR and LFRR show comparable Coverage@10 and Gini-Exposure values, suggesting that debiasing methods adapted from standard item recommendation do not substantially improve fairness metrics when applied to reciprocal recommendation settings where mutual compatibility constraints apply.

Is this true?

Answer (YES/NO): YES